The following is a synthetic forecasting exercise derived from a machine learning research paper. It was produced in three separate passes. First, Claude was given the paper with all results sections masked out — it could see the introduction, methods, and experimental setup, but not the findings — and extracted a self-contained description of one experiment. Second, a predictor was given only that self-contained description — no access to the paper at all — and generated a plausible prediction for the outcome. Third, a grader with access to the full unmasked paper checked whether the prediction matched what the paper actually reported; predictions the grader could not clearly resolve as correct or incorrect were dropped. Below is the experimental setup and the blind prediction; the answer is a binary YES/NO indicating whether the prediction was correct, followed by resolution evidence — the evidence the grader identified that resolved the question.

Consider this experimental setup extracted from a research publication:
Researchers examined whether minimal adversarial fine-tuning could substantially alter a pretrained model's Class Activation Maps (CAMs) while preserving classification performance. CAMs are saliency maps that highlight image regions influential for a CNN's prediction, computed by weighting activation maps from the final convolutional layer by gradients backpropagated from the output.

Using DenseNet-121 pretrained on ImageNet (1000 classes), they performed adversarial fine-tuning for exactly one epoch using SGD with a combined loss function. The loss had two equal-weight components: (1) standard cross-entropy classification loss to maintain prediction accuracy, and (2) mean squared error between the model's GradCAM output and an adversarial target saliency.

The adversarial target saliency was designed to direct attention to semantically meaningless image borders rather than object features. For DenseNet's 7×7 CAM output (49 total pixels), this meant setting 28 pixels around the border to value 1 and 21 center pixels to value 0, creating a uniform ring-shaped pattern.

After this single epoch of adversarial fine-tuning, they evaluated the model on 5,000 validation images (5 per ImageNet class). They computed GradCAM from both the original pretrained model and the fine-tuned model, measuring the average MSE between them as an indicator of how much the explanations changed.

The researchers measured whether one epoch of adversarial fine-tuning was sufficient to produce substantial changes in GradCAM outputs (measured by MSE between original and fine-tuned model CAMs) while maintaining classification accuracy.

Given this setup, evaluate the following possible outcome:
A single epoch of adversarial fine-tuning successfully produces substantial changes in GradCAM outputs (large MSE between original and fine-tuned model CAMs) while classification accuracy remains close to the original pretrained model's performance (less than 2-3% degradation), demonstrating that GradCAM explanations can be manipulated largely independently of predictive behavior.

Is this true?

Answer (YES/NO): YES